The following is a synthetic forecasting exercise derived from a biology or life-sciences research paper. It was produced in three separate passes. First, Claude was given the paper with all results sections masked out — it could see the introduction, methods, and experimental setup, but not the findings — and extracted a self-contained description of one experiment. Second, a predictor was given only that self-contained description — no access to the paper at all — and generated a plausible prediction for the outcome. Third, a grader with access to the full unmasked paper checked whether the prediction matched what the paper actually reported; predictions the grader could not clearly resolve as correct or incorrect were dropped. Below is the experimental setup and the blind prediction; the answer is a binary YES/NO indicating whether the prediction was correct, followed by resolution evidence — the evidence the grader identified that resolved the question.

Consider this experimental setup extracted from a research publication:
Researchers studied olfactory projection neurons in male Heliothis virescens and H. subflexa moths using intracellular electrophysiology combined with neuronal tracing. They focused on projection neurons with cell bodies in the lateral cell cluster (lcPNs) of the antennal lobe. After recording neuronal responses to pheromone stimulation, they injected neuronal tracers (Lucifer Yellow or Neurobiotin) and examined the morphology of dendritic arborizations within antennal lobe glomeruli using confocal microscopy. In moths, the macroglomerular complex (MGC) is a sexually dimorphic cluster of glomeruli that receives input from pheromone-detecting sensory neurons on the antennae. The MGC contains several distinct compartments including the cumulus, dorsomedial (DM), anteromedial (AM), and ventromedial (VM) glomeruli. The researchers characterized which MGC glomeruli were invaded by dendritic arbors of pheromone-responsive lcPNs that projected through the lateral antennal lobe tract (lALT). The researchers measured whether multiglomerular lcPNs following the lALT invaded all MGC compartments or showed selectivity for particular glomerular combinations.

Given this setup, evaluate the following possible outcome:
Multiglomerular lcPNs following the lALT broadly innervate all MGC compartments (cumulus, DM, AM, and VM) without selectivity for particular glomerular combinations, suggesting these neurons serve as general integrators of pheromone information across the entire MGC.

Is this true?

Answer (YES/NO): NO